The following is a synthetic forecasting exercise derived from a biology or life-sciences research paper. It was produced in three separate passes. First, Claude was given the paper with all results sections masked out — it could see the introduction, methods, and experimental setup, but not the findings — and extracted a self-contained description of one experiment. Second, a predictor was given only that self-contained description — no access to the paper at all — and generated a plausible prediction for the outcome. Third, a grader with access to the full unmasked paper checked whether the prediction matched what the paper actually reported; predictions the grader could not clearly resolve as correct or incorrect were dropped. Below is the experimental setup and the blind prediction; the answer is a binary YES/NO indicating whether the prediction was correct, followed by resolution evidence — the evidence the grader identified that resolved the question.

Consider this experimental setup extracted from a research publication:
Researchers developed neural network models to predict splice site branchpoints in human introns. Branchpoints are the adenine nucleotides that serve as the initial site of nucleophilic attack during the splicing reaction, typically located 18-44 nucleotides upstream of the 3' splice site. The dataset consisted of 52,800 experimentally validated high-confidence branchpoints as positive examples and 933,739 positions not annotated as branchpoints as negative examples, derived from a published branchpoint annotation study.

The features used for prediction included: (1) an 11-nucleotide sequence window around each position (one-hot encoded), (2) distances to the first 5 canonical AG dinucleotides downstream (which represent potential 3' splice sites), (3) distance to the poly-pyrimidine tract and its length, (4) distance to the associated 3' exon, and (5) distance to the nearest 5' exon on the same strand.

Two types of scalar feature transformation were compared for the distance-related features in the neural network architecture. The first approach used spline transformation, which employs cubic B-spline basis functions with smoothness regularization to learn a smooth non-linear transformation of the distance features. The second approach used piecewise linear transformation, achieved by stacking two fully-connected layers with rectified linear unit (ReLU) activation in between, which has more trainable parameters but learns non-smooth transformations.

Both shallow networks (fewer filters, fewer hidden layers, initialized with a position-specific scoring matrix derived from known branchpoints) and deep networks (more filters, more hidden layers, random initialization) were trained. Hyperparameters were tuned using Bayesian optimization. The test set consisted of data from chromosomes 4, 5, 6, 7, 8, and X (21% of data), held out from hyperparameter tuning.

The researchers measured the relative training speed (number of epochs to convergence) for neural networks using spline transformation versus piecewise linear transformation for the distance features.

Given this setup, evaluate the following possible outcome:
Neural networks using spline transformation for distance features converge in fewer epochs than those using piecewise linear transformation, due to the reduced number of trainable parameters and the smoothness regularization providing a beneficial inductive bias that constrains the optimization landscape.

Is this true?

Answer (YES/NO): YES